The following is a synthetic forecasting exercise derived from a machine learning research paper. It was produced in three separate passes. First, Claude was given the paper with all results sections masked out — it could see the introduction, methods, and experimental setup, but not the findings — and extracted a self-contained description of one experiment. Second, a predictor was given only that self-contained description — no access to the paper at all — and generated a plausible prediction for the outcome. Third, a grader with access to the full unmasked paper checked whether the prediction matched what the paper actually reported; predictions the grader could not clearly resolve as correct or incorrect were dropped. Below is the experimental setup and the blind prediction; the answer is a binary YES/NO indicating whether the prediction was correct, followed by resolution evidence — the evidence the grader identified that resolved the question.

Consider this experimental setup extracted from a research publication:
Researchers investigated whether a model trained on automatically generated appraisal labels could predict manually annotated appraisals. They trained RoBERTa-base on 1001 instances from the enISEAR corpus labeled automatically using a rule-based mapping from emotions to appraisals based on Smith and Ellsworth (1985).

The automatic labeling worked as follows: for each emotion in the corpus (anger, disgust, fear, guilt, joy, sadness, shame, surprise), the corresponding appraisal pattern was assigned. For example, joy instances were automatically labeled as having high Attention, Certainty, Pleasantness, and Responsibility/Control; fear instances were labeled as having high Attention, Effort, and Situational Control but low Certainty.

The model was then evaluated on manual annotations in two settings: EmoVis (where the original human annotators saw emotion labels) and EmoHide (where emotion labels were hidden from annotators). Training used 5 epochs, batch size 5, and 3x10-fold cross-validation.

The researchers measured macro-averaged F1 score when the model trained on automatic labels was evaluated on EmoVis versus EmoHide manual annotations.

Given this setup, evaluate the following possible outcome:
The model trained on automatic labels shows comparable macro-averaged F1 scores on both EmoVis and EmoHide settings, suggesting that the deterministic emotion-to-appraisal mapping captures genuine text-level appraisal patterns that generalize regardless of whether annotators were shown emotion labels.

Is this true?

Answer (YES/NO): NO